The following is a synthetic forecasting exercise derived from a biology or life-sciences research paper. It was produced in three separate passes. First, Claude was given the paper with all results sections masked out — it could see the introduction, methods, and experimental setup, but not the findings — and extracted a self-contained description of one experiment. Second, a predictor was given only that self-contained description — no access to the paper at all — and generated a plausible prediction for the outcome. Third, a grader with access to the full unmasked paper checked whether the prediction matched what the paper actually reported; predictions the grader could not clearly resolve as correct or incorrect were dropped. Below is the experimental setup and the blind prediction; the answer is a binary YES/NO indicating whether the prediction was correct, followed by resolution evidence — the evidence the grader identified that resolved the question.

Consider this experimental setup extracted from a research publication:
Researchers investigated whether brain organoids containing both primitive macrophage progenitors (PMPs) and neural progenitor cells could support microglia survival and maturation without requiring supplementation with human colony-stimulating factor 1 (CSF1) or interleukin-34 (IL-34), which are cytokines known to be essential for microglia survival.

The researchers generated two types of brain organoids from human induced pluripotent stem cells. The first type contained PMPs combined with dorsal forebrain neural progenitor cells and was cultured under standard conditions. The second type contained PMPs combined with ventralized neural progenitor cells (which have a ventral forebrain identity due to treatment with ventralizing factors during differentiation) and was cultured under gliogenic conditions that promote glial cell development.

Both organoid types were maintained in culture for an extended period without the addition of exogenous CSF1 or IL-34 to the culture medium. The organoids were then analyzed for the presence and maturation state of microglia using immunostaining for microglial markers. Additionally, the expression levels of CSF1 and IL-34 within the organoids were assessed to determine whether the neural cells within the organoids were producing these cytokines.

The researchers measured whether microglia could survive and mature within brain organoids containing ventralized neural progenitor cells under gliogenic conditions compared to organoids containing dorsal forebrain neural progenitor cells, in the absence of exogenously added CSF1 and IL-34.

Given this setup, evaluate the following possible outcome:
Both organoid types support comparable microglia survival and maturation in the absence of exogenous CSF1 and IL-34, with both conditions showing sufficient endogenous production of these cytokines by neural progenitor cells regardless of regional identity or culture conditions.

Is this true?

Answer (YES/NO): NO